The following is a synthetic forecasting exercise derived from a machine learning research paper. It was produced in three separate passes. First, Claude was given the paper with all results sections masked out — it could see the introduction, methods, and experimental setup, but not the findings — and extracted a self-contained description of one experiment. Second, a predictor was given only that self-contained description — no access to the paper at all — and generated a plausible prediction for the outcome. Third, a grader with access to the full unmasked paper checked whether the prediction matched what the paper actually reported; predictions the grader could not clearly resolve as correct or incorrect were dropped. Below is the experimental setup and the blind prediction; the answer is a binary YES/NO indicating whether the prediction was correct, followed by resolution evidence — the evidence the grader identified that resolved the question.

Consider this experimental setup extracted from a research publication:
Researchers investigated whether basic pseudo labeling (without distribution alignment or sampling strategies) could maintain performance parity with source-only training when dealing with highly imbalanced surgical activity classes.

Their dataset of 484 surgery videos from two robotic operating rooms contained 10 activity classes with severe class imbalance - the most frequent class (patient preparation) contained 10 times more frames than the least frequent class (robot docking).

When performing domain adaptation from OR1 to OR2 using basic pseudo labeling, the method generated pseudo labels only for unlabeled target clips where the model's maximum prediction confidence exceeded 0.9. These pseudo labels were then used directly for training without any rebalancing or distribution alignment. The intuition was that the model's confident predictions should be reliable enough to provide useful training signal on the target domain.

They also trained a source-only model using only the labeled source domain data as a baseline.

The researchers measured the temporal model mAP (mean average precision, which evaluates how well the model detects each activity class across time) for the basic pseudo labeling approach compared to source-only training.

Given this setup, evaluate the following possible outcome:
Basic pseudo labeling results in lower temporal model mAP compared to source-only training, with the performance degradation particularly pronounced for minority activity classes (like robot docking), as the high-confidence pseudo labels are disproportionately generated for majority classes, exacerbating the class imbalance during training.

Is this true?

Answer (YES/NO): NO